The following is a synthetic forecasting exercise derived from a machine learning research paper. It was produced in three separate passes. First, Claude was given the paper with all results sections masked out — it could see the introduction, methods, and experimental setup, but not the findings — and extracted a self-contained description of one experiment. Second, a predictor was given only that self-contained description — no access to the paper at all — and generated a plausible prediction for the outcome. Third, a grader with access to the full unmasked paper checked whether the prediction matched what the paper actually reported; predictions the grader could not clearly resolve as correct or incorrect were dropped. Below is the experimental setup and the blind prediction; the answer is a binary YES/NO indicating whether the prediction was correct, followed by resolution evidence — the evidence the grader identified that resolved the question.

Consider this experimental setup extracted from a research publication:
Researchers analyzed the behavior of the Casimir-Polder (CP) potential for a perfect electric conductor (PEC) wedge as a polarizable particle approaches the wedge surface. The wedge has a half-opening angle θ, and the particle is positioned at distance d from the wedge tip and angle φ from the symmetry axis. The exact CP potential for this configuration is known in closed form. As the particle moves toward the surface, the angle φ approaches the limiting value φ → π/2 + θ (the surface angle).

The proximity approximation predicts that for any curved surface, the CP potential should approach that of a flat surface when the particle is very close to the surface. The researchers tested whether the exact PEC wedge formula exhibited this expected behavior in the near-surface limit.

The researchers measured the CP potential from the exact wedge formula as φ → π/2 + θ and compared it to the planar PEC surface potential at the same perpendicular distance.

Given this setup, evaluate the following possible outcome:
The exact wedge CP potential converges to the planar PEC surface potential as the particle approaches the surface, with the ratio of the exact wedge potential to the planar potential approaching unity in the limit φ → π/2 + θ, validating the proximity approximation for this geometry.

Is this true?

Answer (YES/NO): YES